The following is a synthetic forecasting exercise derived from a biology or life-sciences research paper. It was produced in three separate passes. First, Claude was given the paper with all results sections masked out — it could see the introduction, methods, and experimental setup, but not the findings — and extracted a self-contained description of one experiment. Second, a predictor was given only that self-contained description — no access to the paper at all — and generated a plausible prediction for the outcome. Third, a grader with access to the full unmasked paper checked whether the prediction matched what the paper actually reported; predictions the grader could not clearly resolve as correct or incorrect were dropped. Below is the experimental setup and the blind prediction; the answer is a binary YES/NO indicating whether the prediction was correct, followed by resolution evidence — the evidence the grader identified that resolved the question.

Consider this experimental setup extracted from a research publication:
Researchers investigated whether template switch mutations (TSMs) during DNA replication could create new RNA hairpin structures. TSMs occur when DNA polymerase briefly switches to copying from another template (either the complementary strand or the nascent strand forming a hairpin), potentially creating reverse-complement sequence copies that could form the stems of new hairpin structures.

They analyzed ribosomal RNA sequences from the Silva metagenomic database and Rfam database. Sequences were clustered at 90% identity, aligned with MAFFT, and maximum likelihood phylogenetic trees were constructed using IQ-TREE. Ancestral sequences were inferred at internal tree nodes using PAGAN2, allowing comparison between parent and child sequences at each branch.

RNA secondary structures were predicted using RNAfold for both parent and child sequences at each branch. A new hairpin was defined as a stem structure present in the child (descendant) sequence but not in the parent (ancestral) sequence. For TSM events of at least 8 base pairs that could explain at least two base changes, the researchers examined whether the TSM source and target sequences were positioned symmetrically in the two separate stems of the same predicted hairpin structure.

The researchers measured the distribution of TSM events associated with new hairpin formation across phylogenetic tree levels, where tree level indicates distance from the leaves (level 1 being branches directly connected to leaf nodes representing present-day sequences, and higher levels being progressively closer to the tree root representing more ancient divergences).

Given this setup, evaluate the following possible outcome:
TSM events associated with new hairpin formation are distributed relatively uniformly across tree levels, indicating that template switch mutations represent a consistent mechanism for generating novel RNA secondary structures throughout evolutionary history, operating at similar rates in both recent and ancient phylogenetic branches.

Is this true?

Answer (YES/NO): NO